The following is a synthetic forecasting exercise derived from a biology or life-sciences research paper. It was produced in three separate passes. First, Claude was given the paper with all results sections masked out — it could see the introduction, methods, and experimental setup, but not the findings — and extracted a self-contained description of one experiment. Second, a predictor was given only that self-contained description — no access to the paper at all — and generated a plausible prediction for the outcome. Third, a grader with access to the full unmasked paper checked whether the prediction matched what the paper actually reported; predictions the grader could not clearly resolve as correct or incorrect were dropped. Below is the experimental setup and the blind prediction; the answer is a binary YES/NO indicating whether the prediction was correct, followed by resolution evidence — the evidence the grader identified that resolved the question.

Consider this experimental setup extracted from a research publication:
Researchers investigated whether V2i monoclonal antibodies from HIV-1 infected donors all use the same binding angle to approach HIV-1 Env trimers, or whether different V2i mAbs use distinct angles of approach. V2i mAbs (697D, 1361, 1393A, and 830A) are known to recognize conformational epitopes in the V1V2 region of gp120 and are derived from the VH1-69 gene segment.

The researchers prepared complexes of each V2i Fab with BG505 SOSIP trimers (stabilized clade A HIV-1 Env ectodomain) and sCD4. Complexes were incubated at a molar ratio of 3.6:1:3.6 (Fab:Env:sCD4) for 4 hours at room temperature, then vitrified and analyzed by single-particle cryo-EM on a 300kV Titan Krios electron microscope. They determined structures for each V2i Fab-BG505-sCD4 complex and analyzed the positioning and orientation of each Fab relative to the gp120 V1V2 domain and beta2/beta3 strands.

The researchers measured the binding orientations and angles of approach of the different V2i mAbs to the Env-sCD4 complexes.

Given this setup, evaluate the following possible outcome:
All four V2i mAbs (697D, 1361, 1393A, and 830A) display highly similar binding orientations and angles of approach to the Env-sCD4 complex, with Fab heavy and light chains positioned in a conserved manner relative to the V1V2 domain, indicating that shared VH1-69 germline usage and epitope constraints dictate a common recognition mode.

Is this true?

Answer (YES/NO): NO